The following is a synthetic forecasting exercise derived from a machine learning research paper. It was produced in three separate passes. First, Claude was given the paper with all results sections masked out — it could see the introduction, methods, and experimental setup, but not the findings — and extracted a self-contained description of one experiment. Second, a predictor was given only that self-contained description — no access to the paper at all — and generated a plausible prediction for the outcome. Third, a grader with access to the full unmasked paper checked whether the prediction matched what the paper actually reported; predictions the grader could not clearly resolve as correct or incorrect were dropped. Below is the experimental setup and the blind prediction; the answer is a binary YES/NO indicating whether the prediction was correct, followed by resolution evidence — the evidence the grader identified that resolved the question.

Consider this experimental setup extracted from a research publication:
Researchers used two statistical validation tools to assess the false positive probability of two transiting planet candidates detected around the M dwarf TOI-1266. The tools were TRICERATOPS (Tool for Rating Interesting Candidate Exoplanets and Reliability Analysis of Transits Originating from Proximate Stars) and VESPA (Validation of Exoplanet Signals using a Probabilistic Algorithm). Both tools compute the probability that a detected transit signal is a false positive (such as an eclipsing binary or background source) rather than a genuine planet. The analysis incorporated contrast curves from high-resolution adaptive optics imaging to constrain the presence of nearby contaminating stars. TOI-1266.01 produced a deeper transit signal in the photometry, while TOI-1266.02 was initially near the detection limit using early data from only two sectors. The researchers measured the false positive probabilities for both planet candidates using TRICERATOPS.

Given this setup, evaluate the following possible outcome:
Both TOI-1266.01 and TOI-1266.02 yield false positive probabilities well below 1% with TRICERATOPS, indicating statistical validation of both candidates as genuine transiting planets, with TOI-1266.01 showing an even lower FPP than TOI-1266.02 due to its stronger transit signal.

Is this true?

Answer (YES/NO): NO